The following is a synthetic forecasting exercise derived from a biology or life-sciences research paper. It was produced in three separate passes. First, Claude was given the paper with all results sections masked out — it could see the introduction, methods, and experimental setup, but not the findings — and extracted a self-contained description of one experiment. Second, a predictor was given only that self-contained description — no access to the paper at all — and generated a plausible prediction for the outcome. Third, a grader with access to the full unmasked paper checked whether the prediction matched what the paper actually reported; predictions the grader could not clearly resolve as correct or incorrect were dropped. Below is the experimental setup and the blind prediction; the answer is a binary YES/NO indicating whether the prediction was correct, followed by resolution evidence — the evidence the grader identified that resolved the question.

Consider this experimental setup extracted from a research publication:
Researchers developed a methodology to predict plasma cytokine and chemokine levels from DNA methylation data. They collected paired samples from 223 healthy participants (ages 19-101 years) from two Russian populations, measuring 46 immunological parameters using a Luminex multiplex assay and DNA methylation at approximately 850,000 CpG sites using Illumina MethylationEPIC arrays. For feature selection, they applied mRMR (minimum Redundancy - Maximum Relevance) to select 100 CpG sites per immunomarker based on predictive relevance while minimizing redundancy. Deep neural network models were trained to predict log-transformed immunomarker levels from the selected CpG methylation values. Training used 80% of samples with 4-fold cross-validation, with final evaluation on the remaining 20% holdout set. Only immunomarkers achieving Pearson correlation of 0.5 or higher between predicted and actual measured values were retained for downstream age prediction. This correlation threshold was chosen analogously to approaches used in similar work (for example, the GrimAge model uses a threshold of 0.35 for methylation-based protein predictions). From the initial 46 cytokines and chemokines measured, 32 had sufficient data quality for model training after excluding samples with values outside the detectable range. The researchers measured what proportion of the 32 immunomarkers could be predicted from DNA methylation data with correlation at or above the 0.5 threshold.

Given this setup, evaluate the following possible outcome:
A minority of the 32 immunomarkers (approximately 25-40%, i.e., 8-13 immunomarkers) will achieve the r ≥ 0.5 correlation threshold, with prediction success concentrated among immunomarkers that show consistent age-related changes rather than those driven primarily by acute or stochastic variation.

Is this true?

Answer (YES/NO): NO